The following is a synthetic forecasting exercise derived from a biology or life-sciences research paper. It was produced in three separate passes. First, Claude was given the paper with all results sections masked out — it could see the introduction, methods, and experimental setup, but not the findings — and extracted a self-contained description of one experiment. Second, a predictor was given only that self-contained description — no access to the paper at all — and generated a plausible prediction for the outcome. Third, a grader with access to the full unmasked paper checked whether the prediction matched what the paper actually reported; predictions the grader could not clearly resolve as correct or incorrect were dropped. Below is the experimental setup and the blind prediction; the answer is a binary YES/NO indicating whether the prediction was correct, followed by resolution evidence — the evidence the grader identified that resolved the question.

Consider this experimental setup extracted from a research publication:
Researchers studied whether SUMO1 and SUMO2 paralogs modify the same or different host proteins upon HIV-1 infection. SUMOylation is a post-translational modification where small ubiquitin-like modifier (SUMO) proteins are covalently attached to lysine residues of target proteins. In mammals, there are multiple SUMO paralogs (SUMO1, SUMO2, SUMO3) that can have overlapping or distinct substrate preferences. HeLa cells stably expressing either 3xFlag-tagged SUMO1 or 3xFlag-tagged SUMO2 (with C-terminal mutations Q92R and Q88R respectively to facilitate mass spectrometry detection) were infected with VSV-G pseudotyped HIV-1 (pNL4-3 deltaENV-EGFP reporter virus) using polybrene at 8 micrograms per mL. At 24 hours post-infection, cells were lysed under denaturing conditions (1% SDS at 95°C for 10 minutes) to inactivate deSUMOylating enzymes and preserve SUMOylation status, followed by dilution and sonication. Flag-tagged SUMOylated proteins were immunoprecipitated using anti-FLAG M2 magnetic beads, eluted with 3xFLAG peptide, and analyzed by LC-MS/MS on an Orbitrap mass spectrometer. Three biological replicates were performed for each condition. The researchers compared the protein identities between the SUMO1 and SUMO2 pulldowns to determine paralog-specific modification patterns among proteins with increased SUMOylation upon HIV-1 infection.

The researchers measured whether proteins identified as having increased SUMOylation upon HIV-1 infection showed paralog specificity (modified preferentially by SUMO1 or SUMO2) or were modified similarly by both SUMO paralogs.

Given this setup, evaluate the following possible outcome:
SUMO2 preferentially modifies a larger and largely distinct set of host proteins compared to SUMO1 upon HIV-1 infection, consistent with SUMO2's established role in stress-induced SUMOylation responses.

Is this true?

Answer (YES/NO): NO